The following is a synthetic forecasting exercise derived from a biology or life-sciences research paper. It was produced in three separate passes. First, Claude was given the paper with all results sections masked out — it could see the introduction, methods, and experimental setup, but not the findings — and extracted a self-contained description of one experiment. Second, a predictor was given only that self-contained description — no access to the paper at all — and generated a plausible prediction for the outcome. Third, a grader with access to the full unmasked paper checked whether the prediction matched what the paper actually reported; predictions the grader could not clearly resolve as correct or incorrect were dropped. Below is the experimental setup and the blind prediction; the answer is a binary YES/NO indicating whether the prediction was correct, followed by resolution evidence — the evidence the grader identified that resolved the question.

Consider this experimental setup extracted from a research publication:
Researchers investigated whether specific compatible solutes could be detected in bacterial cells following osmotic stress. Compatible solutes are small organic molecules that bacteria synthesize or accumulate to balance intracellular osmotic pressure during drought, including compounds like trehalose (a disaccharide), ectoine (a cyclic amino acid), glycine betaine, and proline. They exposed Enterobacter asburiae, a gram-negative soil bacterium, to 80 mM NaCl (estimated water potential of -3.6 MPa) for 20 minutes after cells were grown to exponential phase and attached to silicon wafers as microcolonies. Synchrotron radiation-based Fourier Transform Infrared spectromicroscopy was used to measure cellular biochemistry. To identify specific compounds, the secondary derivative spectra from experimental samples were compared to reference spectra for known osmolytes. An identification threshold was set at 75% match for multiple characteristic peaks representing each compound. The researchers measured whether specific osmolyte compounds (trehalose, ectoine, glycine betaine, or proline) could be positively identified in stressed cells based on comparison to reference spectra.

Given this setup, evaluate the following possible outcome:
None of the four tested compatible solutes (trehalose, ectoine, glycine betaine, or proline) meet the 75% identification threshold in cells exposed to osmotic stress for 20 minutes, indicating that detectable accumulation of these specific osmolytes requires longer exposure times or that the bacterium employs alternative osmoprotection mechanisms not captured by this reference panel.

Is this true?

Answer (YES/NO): NO